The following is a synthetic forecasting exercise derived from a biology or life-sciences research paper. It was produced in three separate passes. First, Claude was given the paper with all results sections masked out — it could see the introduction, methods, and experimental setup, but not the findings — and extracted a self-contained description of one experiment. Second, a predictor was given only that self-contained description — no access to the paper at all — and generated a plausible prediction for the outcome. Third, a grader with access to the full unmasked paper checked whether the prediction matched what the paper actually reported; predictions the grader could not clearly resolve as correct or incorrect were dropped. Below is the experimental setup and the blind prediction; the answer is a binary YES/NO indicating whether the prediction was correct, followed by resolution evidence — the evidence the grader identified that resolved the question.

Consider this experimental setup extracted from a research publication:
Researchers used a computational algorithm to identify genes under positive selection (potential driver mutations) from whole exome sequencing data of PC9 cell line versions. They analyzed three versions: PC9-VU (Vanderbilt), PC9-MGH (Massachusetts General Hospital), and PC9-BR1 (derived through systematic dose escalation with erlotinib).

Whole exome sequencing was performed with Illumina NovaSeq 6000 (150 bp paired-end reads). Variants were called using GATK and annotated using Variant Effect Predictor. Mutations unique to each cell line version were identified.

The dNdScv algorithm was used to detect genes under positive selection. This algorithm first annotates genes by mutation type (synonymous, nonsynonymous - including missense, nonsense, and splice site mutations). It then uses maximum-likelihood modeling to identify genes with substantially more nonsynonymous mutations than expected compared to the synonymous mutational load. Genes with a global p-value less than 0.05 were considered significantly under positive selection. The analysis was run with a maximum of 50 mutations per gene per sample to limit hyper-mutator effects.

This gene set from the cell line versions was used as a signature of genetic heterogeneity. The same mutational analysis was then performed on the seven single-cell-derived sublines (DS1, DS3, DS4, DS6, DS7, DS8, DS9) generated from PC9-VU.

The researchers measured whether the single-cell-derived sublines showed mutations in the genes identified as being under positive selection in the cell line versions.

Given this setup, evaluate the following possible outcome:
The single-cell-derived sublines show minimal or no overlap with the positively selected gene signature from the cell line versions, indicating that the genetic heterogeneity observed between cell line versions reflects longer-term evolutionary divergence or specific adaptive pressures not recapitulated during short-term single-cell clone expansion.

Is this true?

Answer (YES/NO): YES